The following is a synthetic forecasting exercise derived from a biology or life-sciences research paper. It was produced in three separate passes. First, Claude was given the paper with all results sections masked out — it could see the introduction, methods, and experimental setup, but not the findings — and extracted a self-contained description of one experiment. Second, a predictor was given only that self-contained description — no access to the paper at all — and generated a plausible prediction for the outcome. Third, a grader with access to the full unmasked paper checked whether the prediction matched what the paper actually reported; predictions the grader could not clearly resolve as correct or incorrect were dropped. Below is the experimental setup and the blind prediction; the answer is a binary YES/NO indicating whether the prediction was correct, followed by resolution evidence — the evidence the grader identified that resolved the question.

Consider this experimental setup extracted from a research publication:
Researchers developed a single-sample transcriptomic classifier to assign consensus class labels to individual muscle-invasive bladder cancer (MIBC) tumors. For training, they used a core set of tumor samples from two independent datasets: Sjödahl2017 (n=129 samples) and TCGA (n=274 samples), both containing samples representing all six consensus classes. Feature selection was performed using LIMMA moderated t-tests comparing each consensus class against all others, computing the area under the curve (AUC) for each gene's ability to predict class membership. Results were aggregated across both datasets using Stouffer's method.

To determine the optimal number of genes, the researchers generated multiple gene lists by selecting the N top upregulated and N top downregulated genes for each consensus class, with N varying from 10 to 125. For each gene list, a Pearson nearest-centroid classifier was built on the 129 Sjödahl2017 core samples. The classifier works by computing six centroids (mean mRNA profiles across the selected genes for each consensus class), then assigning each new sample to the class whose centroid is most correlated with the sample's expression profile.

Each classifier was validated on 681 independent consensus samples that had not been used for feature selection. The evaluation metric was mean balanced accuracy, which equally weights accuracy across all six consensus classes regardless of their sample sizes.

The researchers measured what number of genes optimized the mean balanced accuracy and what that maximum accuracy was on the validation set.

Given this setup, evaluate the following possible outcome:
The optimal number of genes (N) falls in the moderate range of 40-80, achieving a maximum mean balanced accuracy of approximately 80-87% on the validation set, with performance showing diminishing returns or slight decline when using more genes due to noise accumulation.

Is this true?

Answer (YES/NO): NO